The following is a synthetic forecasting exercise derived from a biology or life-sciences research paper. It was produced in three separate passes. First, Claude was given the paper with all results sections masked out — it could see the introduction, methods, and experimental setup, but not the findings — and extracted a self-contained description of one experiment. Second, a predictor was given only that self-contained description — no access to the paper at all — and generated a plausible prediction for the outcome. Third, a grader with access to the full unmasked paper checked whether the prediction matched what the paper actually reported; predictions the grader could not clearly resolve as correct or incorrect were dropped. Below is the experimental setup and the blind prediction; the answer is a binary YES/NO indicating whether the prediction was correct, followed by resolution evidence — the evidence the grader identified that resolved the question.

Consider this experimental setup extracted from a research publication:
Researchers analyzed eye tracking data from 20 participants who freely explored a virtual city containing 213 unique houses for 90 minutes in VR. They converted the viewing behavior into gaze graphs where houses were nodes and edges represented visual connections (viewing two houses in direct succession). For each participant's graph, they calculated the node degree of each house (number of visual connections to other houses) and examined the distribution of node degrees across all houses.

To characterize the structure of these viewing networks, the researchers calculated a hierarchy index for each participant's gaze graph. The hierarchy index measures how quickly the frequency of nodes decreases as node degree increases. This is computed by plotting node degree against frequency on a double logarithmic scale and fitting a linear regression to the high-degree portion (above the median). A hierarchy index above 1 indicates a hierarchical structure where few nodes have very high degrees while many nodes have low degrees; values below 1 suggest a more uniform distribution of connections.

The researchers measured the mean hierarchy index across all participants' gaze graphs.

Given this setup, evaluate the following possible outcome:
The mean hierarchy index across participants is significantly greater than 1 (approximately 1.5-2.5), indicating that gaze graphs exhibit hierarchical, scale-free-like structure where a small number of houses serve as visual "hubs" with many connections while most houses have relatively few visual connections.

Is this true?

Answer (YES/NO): NO